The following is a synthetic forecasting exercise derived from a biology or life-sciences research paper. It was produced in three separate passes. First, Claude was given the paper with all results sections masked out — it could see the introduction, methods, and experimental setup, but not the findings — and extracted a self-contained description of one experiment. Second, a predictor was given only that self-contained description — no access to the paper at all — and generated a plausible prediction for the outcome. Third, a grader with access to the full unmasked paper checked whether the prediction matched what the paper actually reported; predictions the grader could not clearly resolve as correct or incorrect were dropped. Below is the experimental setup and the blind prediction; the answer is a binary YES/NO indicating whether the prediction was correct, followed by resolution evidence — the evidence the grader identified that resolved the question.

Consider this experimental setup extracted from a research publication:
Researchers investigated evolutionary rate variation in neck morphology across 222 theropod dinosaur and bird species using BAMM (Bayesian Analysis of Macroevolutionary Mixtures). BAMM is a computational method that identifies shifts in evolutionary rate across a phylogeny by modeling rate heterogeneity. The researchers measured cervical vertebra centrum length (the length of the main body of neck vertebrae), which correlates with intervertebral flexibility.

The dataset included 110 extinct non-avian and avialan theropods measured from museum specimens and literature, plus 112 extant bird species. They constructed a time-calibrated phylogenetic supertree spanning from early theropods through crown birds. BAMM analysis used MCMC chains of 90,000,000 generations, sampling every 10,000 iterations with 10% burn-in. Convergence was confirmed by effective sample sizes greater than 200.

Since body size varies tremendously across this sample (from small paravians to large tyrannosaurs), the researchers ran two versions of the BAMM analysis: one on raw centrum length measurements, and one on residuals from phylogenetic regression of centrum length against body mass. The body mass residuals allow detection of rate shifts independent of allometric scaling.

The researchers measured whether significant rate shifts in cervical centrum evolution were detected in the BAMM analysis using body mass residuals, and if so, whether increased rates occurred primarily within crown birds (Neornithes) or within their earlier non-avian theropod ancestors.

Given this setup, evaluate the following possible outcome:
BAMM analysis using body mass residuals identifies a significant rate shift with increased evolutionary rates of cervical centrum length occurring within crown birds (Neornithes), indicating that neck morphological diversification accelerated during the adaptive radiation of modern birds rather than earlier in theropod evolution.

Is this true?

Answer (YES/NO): NO